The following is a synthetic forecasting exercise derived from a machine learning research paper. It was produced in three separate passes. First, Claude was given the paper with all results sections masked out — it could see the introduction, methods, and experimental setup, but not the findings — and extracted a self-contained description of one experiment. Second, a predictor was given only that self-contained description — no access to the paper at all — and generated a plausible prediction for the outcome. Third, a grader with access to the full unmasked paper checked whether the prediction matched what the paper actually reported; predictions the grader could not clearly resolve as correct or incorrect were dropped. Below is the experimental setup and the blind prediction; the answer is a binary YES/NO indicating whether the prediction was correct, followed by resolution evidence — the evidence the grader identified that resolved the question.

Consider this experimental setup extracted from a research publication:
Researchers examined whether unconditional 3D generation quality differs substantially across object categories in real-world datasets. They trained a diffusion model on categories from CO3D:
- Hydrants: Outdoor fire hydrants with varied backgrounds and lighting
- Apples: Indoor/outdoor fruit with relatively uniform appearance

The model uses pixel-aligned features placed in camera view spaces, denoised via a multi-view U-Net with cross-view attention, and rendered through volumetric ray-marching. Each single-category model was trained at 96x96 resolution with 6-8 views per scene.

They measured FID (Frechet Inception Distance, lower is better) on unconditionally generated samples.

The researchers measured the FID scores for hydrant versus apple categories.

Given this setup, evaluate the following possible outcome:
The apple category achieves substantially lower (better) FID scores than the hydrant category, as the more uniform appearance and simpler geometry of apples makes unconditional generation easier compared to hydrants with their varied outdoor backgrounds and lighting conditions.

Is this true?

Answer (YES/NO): YES